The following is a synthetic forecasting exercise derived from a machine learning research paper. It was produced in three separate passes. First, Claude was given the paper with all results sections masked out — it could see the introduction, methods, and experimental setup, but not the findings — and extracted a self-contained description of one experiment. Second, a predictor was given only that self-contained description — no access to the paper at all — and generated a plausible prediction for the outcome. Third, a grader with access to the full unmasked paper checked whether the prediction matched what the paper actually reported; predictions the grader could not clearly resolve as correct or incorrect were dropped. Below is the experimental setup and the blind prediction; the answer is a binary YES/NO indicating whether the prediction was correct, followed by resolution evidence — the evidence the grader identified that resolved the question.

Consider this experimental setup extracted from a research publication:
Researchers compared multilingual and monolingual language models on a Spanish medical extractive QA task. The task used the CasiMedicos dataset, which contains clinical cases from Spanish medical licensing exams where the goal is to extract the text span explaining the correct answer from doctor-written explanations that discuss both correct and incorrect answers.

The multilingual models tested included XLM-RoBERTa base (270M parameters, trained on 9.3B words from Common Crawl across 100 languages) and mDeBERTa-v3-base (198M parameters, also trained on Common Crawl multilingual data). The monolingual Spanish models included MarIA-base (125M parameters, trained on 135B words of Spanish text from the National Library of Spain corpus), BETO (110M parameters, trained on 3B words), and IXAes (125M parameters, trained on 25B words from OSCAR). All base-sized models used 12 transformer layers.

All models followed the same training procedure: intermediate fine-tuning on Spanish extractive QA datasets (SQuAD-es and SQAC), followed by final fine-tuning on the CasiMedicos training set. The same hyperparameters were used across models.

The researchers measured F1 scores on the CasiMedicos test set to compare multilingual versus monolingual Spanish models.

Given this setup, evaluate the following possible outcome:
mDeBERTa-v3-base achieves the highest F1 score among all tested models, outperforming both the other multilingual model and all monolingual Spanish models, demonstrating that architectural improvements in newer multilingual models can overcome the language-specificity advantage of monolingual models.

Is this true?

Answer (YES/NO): NO